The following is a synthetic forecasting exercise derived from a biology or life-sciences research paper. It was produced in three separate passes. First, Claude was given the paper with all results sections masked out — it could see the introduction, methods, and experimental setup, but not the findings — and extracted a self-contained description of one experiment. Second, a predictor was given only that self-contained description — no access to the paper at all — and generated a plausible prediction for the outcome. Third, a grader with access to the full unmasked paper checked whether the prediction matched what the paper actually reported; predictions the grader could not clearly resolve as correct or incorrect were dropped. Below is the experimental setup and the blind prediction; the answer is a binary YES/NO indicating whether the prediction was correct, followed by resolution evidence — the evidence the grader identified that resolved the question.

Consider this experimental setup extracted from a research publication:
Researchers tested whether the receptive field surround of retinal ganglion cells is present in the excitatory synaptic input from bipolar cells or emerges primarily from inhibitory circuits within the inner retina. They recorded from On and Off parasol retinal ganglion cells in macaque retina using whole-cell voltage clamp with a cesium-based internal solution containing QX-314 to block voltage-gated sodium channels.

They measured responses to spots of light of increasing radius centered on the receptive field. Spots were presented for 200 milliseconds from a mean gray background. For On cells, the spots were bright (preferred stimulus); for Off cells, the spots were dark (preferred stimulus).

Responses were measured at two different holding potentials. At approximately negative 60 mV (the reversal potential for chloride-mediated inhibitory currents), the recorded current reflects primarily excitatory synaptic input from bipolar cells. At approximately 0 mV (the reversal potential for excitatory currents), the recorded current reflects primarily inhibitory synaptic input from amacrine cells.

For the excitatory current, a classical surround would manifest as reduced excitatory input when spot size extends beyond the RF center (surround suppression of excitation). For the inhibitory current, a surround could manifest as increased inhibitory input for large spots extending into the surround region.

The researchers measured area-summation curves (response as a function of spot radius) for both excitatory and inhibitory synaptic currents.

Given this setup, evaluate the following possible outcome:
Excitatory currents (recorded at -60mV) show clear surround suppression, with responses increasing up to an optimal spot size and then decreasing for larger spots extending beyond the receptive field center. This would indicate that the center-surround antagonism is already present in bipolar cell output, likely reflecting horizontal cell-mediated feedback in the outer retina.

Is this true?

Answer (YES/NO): YES